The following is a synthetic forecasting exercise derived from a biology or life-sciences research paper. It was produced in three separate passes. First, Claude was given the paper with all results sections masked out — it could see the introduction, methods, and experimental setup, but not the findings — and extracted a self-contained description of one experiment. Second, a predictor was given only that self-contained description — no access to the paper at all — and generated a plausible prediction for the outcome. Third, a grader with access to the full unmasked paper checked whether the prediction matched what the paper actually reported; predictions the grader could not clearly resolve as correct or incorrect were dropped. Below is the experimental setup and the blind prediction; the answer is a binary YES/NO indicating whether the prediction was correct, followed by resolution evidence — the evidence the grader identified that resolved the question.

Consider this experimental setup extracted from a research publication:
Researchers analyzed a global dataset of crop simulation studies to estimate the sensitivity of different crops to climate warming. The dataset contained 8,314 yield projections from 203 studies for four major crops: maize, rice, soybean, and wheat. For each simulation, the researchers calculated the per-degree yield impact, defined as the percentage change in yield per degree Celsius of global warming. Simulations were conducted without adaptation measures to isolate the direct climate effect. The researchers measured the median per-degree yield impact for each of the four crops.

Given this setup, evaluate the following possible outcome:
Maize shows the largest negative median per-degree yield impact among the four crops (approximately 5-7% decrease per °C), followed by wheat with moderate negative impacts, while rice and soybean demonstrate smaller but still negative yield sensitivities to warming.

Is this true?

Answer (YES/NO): NO